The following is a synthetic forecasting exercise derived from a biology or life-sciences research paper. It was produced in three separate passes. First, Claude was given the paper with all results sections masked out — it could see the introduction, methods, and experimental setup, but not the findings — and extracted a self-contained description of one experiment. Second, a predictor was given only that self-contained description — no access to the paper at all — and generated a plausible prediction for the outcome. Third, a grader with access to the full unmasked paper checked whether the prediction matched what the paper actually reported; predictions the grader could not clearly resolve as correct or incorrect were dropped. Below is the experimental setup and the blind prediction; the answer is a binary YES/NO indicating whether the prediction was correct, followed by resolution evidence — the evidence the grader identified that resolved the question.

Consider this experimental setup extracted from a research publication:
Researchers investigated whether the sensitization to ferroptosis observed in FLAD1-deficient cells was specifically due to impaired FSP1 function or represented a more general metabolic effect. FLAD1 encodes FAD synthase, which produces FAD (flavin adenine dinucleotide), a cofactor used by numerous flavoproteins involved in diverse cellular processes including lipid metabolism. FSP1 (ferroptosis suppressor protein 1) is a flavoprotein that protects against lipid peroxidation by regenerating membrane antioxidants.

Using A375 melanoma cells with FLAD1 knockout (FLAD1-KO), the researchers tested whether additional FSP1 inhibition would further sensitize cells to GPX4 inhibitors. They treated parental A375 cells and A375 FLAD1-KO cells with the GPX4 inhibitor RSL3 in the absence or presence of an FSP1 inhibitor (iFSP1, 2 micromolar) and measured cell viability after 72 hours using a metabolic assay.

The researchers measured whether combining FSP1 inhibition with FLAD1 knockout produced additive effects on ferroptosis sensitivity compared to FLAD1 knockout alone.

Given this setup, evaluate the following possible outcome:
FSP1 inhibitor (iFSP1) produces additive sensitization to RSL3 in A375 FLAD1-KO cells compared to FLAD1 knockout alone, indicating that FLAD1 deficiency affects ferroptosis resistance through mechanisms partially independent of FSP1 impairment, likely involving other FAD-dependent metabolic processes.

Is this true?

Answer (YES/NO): NO